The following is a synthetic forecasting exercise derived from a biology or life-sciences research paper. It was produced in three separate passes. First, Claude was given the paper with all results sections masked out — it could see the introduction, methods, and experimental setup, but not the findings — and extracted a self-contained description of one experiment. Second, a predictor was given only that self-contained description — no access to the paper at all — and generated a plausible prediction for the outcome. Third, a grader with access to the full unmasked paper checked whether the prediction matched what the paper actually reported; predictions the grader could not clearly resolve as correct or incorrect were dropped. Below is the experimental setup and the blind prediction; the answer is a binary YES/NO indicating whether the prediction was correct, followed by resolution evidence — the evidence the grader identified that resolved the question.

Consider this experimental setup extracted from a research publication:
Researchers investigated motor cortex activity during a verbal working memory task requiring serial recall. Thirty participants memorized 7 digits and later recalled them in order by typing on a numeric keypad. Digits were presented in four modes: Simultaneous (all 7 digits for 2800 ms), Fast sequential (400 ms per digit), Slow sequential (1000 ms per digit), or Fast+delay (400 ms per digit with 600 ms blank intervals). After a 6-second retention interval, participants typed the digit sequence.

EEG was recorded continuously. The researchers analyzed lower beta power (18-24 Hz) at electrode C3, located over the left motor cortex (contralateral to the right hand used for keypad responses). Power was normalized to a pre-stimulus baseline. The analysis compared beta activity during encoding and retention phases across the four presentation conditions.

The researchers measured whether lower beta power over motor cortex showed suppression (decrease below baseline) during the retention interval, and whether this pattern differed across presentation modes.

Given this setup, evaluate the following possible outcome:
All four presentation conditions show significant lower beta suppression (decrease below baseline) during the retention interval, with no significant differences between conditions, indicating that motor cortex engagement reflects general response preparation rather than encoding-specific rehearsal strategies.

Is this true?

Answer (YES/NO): YES